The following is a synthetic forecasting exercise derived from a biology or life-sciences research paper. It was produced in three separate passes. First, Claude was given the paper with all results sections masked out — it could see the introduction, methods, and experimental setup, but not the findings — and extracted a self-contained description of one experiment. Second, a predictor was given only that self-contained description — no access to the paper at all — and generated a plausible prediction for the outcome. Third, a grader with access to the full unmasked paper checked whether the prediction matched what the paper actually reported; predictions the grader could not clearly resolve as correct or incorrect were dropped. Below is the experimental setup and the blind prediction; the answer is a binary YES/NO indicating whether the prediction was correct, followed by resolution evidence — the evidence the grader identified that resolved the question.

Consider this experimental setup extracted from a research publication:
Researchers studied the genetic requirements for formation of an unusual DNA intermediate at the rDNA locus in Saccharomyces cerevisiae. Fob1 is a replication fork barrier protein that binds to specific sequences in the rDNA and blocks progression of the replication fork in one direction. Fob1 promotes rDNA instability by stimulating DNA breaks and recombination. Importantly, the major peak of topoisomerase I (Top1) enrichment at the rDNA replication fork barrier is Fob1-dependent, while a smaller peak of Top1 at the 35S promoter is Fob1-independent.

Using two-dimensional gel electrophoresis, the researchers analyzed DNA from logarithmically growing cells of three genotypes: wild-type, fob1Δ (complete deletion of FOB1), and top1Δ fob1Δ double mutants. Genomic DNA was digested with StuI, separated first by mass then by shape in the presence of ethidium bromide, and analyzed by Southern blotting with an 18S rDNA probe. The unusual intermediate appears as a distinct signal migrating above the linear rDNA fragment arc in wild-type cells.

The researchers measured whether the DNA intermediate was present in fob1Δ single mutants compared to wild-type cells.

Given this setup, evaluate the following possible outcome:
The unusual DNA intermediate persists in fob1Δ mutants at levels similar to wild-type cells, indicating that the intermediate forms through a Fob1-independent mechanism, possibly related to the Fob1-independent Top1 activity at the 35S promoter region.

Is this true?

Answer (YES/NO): YES